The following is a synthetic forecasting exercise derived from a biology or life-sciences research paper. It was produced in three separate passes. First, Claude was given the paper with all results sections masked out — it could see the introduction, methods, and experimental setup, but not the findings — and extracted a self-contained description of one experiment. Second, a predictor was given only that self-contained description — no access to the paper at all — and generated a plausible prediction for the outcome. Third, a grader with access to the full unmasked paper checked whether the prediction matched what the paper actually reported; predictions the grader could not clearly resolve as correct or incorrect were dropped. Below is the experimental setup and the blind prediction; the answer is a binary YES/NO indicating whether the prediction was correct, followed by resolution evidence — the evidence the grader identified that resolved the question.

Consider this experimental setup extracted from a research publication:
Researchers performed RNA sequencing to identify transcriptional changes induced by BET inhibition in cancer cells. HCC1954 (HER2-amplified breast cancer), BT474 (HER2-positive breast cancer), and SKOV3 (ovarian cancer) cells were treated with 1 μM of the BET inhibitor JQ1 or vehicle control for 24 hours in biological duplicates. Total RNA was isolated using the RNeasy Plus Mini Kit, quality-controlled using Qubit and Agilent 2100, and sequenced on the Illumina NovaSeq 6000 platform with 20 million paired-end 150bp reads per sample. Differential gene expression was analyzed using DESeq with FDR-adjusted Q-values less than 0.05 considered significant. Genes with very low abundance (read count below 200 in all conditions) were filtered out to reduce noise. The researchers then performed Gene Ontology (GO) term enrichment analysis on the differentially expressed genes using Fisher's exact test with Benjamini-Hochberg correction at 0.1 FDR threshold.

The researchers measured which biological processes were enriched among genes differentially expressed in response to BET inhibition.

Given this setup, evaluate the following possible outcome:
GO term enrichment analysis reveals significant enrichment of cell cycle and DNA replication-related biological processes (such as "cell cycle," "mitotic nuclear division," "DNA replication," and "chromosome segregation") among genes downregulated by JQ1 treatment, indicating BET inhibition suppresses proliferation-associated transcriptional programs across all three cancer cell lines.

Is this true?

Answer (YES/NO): NO